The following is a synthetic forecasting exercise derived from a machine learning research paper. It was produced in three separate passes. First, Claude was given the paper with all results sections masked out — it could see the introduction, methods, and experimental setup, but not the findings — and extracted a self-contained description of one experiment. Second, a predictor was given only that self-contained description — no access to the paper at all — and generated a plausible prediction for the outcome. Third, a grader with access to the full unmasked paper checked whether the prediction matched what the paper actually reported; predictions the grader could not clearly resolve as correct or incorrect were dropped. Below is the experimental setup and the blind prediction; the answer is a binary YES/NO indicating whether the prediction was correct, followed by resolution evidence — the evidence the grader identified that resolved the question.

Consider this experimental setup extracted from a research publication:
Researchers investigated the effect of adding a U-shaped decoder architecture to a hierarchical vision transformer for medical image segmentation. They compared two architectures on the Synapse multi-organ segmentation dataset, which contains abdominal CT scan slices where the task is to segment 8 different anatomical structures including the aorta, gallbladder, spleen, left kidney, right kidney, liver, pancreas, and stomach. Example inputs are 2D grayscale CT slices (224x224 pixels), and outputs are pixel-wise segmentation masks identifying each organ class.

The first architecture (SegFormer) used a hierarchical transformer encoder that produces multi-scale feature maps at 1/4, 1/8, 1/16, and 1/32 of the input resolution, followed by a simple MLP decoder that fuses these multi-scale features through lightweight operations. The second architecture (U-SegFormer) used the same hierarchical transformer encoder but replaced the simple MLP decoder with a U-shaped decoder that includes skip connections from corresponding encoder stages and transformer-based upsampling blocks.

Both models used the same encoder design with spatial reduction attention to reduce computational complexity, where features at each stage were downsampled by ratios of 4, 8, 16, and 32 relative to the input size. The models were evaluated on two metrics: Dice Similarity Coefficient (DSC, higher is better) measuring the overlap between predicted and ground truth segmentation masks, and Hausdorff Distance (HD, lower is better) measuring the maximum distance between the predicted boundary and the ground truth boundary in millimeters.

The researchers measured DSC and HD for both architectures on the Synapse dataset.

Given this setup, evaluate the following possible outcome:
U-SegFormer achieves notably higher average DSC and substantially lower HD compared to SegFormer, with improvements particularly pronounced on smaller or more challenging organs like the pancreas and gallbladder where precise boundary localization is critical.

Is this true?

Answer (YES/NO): NO